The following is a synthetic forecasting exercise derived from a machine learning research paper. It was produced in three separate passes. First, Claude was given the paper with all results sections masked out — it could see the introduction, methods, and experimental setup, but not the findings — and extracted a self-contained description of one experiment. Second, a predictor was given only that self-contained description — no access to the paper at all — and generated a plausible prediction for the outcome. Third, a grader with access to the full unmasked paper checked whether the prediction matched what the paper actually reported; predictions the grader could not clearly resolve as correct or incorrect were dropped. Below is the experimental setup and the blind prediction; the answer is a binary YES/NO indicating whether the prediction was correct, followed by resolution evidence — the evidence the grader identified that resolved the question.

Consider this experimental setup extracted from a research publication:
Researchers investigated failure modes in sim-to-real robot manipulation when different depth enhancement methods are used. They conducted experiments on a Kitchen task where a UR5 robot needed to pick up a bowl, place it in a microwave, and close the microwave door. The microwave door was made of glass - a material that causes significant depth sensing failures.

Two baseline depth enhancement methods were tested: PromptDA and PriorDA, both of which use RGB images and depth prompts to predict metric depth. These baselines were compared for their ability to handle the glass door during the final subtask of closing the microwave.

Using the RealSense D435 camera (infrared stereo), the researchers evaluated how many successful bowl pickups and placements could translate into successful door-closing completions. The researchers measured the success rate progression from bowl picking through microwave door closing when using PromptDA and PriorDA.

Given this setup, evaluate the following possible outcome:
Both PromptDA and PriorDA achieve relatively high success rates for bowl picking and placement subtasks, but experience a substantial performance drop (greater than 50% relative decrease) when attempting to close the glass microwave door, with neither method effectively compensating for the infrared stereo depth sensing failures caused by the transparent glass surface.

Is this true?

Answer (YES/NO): NO